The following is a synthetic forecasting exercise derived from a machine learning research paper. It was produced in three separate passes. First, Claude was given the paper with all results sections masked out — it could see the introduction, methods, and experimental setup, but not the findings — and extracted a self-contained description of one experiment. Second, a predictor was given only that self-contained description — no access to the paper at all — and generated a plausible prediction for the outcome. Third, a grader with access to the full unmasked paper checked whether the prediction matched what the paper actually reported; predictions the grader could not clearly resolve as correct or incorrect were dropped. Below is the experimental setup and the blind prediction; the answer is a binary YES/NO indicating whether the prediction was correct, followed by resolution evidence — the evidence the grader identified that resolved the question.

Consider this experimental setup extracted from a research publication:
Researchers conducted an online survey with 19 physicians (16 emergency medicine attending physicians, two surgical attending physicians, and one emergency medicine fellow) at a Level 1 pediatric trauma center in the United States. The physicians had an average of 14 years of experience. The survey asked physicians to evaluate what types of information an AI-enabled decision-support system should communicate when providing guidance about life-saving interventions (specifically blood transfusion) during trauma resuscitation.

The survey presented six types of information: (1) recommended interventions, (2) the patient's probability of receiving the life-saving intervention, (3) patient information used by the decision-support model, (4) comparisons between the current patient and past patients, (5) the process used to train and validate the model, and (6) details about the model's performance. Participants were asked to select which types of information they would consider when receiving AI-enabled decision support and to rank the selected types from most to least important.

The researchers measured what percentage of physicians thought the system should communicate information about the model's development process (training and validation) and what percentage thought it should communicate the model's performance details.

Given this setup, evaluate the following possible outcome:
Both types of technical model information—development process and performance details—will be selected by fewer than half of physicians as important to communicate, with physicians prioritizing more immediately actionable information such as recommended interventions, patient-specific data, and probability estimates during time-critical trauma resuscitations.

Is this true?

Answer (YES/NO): YES